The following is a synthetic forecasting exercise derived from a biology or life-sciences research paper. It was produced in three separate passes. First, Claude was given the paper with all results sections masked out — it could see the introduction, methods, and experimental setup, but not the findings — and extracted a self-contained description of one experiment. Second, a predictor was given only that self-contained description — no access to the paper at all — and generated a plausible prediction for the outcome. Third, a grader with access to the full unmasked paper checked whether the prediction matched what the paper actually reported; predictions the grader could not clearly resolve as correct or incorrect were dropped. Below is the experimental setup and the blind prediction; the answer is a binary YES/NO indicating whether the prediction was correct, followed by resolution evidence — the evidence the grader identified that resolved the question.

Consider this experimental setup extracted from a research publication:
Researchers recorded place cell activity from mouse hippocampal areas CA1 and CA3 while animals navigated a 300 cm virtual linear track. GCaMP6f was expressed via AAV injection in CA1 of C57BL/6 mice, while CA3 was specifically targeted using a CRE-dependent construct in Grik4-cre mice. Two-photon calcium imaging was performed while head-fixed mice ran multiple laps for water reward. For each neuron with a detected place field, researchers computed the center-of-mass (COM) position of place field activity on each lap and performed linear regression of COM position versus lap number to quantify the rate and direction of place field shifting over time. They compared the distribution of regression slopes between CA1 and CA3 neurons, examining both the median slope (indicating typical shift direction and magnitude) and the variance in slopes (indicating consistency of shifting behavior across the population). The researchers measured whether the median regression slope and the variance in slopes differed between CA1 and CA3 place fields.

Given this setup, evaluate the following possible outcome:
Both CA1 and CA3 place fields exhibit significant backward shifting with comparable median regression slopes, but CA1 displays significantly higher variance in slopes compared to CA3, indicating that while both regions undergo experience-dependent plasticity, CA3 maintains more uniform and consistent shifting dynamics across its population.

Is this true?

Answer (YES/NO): NO